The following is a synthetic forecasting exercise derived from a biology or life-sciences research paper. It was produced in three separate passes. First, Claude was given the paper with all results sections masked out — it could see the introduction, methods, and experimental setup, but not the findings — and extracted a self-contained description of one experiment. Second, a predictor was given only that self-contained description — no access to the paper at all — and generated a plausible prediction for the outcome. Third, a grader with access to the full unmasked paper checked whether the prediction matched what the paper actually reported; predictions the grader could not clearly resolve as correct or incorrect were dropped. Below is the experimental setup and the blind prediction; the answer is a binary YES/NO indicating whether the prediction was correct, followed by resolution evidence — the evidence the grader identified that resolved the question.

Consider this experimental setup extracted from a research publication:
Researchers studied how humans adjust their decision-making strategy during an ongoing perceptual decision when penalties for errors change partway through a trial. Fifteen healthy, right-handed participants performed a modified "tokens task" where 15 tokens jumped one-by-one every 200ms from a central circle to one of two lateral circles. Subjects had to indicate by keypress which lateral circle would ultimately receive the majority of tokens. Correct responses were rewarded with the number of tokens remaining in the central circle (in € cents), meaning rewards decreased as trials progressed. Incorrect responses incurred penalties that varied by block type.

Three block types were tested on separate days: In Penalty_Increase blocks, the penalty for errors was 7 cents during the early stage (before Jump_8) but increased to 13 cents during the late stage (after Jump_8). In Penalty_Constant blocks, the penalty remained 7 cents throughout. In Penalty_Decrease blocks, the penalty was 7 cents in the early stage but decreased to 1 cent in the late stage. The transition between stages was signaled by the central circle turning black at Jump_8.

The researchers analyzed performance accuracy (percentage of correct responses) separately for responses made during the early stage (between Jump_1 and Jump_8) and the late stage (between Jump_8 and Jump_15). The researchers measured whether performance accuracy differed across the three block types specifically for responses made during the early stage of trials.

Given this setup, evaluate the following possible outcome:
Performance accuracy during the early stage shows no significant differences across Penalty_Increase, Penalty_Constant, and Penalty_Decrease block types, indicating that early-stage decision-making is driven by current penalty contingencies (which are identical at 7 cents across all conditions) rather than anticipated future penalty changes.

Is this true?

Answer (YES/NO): NO